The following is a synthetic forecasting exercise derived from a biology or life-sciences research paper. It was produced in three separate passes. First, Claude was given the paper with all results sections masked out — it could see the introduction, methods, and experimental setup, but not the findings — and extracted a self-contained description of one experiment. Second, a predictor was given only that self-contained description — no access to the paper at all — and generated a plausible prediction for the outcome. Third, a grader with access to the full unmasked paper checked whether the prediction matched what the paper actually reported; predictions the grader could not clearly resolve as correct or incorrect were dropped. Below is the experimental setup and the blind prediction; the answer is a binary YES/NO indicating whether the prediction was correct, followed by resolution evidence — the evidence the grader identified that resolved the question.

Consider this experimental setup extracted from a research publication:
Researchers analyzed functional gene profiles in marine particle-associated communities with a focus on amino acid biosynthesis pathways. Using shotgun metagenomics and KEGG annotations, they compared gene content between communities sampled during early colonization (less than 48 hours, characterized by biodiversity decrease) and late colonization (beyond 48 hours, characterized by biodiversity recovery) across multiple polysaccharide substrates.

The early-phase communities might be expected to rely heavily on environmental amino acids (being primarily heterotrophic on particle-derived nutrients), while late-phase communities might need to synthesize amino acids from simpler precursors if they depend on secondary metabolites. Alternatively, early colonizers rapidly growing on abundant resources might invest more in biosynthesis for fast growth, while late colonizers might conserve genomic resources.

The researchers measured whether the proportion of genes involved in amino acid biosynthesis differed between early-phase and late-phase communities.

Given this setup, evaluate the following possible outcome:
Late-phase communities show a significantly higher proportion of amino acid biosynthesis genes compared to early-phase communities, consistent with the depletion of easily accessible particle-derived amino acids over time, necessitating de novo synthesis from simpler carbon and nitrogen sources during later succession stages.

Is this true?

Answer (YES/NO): NO